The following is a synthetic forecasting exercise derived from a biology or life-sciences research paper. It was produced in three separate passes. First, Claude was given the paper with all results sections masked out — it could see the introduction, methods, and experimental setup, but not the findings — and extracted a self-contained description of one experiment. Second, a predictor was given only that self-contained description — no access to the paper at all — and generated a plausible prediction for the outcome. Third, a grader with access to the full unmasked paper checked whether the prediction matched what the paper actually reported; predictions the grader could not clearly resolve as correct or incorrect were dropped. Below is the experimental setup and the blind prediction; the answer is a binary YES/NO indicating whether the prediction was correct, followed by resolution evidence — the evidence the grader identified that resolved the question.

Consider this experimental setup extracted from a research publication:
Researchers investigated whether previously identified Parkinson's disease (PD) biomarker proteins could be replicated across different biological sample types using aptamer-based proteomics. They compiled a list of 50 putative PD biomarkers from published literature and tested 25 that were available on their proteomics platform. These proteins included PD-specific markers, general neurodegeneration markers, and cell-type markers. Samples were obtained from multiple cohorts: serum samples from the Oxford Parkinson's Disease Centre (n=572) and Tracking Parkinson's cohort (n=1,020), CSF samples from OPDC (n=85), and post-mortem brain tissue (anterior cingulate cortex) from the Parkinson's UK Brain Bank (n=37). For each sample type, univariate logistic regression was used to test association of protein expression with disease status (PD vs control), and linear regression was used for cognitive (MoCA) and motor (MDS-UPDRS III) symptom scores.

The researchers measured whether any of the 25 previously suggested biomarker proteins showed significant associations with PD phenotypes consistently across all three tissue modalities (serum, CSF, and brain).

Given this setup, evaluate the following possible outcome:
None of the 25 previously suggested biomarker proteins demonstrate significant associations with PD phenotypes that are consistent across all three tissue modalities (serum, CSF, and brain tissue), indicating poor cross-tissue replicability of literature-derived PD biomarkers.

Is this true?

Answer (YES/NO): YES